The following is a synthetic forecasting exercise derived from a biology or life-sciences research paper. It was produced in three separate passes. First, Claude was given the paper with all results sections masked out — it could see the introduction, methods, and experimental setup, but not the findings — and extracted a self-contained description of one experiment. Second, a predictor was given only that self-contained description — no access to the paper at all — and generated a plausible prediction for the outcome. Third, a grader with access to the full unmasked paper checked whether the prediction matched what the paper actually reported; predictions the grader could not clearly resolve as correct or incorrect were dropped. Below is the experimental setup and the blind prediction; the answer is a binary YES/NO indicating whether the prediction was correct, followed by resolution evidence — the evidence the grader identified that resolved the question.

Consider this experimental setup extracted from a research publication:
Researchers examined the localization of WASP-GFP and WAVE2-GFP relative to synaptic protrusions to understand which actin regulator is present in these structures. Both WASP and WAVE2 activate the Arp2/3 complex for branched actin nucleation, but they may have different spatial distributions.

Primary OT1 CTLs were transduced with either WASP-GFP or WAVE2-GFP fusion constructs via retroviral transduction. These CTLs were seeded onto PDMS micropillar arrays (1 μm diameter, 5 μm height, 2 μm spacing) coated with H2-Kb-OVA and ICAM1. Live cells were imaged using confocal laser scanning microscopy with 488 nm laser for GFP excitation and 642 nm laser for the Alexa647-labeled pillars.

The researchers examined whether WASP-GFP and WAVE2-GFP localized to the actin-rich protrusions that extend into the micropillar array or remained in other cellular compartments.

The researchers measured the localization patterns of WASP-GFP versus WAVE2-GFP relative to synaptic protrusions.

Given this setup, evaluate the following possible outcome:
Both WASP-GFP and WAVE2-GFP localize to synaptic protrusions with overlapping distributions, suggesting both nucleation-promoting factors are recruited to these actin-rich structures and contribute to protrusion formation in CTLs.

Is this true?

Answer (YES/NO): NO